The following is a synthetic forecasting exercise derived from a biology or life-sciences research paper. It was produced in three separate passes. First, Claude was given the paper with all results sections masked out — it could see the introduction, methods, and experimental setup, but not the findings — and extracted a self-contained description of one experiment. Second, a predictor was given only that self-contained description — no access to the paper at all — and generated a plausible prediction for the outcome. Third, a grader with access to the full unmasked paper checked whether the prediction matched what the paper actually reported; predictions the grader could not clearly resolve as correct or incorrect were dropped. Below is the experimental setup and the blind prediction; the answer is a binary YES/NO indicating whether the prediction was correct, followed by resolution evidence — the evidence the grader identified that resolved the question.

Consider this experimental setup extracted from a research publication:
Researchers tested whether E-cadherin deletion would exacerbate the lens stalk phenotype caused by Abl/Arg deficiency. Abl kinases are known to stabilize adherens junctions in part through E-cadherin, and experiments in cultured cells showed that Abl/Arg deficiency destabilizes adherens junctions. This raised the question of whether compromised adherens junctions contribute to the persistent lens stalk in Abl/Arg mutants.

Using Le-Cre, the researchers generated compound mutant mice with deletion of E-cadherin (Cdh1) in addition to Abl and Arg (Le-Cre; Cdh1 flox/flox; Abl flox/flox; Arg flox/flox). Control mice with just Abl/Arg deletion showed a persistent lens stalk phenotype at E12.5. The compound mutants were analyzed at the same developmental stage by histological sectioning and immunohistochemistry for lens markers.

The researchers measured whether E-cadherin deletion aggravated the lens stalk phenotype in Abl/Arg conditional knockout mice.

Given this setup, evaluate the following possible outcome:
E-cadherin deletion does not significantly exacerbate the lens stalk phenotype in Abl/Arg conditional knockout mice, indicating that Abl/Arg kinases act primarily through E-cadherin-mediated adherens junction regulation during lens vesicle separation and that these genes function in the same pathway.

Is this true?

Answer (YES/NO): NO